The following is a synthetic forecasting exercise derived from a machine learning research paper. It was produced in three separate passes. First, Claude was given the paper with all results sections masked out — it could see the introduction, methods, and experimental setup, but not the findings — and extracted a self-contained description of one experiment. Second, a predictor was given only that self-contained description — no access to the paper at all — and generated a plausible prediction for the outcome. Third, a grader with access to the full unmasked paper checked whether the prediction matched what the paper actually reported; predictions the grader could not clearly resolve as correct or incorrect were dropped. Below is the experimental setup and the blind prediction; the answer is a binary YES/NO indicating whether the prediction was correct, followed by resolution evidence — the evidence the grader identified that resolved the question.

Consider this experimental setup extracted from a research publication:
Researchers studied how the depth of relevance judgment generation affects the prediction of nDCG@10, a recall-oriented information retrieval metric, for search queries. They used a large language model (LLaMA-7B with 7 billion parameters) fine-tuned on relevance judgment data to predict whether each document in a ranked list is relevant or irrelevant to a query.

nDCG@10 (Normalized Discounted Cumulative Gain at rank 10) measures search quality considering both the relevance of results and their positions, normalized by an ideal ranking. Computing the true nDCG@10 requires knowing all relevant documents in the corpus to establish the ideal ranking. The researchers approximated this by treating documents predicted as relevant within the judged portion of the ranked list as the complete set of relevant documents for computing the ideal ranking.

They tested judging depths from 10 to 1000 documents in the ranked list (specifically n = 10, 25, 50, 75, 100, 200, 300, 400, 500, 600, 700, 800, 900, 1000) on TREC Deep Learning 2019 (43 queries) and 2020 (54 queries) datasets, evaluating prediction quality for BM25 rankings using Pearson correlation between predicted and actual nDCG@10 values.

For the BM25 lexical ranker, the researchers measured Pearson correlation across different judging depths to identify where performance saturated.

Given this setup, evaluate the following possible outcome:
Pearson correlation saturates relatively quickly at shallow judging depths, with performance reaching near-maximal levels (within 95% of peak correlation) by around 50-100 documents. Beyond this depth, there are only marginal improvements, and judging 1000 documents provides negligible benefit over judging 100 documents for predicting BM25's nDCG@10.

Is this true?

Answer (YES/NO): NO